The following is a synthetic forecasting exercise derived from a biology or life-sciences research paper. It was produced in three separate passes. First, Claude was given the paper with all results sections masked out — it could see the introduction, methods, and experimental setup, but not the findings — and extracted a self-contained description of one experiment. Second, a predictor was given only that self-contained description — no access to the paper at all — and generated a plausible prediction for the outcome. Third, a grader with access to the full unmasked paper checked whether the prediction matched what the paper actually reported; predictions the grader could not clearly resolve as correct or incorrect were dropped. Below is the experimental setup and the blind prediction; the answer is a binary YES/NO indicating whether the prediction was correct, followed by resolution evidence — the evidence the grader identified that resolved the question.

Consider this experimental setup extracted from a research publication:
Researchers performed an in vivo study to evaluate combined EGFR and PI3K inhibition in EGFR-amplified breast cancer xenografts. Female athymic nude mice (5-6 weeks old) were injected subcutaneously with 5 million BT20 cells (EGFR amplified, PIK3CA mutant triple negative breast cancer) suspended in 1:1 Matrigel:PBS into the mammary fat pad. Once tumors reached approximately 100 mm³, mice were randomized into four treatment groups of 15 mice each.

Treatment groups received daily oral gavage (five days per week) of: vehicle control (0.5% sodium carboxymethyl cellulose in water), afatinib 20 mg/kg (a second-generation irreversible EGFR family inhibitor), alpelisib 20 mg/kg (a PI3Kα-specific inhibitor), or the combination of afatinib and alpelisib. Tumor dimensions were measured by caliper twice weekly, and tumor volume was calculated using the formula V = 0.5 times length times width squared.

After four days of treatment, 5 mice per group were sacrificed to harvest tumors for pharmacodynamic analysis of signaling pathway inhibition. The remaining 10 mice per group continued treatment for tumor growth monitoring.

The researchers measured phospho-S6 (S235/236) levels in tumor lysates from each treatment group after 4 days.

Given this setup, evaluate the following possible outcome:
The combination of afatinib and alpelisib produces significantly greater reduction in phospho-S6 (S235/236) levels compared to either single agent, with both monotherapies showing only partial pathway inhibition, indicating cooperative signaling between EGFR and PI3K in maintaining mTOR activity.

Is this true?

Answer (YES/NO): NO